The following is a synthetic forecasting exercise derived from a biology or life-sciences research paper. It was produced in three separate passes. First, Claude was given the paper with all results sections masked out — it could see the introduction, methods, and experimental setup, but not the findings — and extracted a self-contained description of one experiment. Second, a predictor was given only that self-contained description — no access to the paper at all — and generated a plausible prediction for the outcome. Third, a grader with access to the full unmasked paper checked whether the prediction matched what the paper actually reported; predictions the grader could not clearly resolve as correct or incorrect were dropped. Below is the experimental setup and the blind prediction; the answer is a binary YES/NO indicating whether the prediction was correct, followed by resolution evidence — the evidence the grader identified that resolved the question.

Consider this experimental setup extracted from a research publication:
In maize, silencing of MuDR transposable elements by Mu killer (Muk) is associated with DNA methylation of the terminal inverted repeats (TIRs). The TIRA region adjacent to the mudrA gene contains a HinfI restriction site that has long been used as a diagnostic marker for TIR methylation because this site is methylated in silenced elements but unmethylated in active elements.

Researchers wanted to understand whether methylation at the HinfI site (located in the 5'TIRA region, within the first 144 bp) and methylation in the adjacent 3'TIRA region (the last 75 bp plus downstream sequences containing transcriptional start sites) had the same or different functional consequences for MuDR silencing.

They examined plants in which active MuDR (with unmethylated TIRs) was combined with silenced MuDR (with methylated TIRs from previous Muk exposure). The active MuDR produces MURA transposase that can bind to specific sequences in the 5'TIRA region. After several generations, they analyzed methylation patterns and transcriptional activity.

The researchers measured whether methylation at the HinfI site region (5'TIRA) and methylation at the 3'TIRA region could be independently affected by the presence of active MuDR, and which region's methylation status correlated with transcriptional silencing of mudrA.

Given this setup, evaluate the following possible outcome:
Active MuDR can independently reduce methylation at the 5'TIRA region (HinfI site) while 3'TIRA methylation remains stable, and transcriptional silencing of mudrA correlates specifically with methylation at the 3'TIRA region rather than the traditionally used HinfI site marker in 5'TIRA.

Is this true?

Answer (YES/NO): YES